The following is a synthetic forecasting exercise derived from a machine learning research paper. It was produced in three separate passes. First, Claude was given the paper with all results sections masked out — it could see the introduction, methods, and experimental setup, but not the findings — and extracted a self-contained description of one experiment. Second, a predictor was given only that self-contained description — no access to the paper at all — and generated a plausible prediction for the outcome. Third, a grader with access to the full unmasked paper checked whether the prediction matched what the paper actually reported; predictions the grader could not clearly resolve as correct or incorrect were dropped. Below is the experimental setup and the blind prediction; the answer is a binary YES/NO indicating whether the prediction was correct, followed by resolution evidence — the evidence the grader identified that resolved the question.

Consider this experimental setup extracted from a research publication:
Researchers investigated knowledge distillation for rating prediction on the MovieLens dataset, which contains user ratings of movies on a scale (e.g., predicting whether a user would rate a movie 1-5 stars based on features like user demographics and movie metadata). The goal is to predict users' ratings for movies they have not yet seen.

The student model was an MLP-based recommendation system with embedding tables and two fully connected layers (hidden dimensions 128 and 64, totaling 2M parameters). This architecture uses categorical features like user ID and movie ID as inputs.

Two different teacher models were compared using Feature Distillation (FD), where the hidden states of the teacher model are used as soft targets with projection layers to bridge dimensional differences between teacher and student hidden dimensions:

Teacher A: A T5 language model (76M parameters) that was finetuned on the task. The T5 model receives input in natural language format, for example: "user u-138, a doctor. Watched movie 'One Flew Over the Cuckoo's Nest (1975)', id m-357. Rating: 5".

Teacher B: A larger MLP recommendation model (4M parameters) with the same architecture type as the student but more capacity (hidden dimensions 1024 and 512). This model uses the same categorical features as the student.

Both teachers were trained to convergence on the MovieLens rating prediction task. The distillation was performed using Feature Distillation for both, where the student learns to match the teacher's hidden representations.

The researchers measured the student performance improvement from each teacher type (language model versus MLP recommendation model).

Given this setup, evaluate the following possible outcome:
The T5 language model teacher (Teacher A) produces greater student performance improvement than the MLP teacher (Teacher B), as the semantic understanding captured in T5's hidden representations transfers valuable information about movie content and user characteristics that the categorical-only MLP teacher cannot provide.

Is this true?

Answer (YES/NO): YES